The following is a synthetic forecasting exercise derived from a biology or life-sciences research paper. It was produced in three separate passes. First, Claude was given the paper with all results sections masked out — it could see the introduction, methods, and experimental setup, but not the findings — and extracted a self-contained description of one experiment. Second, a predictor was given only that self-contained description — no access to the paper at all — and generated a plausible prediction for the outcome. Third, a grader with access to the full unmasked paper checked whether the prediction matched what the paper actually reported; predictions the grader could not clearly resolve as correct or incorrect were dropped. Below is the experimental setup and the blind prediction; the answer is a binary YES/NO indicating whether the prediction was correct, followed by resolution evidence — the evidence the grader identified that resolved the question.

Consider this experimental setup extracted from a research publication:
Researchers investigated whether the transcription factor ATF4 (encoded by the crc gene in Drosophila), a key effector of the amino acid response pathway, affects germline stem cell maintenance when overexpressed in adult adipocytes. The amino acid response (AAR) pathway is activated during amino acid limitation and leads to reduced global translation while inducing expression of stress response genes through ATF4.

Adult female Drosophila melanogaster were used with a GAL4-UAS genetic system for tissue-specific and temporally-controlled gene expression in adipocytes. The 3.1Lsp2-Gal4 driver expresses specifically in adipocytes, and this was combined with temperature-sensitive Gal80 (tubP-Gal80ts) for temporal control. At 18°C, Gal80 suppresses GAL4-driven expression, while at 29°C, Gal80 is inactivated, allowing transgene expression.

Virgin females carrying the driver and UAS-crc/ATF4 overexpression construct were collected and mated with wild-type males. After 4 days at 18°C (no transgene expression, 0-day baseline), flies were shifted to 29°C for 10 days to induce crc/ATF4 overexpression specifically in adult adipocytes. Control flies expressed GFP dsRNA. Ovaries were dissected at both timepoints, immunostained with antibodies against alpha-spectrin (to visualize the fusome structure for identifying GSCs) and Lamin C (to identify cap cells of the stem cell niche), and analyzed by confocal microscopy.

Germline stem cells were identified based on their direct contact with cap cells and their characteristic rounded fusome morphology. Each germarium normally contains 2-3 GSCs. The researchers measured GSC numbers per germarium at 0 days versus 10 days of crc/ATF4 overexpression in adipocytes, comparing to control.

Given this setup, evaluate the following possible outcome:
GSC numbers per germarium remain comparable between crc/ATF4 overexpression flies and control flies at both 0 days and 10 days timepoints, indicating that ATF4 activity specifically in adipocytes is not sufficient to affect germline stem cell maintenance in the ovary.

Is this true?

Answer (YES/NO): YES